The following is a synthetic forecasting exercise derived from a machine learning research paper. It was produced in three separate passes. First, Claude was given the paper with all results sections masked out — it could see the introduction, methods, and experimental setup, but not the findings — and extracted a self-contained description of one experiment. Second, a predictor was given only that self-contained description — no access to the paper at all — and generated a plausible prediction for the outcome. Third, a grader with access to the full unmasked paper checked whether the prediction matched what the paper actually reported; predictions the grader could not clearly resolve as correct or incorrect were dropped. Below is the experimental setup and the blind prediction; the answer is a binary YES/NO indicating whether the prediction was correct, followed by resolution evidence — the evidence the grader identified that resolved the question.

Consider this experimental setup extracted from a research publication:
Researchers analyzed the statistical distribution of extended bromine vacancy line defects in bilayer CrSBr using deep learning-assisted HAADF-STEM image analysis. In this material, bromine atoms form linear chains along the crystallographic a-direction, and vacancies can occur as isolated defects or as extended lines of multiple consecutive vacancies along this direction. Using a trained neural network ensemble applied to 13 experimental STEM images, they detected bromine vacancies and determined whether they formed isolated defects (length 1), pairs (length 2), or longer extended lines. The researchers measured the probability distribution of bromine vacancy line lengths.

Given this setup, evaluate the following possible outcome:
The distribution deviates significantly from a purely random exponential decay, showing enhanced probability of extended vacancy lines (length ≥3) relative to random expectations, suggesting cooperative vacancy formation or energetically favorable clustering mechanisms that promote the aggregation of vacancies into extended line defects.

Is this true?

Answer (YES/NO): YES